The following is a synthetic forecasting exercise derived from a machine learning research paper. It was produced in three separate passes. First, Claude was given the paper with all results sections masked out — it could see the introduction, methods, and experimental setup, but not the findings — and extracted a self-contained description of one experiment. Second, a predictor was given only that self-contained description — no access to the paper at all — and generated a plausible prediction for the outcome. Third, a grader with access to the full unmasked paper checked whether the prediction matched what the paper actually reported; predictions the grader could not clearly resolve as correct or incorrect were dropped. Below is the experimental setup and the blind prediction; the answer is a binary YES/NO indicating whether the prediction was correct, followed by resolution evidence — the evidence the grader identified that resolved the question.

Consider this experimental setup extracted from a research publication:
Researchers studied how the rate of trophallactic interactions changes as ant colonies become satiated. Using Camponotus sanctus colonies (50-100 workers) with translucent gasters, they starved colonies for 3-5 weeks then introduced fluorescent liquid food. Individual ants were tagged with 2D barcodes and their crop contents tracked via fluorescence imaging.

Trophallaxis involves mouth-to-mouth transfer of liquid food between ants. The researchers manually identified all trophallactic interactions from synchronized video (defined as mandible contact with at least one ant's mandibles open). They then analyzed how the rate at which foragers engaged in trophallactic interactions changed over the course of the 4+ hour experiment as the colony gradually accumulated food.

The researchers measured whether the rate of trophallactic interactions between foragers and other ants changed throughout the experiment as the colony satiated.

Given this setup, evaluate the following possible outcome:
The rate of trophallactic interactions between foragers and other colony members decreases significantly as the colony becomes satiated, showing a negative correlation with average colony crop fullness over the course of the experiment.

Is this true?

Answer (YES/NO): NO